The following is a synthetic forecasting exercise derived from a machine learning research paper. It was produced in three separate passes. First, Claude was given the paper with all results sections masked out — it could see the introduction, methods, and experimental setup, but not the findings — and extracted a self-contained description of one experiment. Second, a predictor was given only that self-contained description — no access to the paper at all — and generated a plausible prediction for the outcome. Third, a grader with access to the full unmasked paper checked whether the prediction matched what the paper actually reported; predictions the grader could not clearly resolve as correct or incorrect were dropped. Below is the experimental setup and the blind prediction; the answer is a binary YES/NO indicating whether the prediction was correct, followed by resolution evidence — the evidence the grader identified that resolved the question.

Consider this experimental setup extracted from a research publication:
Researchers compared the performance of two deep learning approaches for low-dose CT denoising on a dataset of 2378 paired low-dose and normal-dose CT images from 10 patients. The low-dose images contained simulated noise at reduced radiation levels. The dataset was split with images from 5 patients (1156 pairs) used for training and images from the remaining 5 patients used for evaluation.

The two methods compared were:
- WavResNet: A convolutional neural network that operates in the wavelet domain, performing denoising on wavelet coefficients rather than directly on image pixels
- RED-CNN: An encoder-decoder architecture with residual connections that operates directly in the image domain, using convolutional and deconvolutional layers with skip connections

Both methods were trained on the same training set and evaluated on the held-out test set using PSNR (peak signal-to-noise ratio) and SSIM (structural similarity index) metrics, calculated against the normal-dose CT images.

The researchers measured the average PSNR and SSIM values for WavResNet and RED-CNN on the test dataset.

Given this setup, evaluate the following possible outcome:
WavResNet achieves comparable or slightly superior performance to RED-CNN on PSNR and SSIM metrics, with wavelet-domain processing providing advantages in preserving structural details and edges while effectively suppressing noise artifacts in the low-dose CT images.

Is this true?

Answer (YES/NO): NO